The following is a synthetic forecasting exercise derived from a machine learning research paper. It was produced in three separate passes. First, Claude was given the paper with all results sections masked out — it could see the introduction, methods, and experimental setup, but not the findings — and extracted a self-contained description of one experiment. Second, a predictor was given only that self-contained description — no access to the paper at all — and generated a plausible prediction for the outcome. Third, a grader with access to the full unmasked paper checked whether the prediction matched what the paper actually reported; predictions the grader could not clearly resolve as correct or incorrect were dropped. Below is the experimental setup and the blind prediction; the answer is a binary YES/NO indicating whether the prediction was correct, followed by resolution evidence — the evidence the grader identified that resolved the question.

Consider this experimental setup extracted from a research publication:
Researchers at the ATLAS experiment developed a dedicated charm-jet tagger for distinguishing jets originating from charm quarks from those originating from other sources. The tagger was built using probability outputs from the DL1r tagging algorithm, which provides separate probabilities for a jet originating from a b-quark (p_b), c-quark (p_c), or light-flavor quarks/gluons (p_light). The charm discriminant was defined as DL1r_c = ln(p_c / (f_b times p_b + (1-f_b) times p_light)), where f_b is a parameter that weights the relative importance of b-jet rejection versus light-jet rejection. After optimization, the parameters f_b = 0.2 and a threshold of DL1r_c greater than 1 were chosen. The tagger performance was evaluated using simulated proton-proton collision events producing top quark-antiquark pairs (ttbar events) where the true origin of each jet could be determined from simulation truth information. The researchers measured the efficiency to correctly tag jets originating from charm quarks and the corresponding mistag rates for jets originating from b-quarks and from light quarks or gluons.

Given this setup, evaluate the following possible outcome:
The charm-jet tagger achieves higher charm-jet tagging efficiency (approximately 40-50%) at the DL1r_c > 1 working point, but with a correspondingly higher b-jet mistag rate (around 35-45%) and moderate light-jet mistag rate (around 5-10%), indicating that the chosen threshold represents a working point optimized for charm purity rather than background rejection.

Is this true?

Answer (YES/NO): NO